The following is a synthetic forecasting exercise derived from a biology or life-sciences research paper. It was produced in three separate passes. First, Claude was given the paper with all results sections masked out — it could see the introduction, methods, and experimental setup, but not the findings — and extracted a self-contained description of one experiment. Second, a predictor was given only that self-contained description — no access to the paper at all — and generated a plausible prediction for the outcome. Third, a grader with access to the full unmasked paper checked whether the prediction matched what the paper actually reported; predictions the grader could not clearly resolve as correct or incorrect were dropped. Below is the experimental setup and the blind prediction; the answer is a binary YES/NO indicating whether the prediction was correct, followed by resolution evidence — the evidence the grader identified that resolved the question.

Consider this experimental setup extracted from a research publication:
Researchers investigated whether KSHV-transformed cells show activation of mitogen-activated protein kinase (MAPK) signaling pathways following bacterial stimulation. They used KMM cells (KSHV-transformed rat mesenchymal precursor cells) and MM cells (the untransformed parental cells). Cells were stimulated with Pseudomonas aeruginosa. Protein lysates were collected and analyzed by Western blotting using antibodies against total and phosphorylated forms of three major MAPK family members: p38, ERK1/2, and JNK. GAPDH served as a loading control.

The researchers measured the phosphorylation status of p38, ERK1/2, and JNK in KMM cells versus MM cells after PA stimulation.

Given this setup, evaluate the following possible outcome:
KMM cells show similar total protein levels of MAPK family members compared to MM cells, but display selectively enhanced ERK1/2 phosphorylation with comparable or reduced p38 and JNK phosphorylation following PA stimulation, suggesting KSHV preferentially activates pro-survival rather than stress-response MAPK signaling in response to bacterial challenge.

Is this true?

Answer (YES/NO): NO